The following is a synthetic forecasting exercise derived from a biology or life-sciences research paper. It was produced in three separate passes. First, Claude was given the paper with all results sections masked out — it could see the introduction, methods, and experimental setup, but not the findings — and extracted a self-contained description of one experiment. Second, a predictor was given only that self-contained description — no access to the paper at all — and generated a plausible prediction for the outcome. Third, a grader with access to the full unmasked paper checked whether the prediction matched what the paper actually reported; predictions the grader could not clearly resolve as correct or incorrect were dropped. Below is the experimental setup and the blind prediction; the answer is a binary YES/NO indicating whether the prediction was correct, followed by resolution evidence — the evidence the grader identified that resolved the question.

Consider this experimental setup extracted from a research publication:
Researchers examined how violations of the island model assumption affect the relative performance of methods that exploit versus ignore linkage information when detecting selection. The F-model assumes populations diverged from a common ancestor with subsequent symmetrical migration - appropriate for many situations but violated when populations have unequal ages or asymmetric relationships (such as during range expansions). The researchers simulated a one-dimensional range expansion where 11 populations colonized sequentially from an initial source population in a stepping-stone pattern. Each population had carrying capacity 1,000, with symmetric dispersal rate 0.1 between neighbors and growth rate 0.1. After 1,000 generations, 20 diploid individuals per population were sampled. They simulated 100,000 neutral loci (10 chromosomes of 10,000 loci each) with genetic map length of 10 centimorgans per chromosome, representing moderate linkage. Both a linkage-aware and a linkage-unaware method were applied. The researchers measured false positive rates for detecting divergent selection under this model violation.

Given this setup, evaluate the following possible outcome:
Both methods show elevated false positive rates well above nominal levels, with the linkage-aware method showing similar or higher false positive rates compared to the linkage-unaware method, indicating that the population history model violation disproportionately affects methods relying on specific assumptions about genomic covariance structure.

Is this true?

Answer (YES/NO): NO